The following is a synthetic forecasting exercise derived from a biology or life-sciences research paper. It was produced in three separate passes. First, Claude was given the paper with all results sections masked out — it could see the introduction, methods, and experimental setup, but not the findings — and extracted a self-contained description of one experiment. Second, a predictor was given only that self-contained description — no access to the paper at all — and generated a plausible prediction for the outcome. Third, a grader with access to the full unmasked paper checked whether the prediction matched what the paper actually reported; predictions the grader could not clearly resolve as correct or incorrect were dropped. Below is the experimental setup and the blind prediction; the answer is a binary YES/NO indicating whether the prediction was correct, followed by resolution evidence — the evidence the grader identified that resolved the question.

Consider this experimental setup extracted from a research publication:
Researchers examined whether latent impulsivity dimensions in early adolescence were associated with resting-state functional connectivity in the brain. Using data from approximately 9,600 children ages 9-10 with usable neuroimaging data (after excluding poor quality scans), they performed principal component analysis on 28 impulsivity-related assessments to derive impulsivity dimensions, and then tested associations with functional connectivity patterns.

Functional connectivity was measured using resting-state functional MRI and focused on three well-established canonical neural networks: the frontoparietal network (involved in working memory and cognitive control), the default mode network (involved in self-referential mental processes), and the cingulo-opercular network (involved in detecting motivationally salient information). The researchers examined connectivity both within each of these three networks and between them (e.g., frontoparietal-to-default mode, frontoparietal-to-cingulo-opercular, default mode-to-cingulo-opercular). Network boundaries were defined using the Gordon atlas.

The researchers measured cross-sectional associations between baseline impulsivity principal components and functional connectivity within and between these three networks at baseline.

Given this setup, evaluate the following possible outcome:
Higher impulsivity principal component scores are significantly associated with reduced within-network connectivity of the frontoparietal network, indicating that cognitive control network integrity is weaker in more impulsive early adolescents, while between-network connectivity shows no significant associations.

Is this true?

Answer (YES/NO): NO